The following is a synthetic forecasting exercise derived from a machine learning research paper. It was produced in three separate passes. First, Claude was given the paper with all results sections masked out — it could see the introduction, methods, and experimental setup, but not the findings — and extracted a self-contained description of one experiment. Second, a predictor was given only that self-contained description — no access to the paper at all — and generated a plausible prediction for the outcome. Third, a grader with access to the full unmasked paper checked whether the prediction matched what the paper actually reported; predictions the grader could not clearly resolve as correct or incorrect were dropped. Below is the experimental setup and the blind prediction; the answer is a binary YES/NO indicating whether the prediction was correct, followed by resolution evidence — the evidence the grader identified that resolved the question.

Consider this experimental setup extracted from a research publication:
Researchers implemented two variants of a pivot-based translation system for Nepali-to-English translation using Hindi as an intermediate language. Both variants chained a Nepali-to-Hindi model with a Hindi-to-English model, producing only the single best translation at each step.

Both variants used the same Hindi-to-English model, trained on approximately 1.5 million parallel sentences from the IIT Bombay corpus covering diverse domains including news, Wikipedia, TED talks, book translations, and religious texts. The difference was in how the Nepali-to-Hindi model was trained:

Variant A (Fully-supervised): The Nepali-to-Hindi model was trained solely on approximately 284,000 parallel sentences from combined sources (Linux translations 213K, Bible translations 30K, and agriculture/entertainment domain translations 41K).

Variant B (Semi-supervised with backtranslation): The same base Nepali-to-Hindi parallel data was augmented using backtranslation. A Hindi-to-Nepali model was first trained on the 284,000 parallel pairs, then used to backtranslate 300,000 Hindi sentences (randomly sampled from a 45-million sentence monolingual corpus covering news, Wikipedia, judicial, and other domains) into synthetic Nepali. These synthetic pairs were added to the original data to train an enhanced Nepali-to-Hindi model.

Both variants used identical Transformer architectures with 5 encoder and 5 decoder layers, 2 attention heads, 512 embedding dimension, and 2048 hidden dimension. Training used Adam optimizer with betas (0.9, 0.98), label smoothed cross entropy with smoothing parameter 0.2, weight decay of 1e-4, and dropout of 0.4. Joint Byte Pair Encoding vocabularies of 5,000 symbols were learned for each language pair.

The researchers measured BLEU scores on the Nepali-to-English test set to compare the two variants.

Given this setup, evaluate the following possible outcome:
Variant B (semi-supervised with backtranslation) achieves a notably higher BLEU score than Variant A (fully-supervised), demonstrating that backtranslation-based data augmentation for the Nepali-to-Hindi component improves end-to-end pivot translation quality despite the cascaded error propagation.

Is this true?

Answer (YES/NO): NO